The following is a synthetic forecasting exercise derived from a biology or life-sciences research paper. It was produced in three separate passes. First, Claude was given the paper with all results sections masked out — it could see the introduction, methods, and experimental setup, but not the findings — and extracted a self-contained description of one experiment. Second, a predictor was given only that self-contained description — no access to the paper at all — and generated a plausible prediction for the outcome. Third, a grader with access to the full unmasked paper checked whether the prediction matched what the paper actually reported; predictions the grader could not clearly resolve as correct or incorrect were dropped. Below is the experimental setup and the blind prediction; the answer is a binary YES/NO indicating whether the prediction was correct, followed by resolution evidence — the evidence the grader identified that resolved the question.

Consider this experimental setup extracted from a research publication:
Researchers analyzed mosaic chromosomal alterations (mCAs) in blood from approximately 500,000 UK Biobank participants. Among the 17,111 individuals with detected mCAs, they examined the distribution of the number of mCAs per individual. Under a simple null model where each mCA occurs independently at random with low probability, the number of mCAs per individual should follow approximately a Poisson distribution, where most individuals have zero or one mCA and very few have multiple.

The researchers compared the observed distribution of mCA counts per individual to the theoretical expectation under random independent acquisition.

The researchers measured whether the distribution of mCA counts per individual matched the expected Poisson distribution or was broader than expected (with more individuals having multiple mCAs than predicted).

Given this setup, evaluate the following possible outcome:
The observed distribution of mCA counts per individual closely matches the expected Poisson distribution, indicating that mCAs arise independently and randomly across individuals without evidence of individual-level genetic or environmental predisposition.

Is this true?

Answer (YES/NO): NO